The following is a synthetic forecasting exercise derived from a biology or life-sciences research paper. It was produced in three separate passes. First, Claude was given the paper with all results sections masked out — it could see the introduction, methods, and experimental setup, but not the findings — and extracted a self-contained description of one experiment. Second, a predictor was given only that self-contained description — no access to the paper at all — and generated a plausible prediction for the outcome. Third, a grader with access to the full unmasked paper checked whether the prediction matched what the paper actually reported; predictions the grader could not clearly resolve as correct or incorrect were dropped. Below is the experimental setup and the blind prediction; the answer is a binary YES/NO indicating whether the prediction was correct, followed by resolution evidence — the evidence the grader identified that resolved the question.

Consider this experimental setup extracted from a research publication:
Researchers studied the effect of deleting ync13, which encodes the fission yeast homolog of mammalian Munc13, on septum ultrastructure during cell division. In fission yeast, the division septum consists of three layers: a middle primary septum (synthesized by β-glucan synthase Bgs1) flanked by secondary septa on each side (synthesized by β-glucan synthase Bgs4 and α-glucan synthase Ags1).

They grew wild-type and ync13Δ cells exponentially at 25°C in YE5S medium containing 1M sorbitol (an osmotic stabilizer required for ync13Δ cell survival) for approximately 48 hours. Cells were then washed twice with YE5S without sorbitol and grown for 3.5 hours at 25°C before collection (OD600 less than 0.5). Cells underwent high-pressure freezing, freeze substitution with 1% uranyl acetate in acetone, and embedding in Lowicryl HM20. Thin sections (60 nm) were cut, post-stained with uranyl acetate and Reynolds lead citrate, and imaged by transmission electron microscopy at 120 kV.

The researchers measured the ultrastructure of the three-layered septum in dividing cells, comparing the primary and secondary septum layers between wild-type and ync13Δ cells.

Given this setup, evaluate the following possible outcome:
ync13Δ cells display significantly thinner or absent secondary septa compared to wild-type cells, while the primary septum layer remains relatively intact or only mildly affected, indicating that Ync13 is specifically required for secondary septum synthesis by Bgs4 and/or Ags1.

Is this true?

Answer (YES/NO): YES